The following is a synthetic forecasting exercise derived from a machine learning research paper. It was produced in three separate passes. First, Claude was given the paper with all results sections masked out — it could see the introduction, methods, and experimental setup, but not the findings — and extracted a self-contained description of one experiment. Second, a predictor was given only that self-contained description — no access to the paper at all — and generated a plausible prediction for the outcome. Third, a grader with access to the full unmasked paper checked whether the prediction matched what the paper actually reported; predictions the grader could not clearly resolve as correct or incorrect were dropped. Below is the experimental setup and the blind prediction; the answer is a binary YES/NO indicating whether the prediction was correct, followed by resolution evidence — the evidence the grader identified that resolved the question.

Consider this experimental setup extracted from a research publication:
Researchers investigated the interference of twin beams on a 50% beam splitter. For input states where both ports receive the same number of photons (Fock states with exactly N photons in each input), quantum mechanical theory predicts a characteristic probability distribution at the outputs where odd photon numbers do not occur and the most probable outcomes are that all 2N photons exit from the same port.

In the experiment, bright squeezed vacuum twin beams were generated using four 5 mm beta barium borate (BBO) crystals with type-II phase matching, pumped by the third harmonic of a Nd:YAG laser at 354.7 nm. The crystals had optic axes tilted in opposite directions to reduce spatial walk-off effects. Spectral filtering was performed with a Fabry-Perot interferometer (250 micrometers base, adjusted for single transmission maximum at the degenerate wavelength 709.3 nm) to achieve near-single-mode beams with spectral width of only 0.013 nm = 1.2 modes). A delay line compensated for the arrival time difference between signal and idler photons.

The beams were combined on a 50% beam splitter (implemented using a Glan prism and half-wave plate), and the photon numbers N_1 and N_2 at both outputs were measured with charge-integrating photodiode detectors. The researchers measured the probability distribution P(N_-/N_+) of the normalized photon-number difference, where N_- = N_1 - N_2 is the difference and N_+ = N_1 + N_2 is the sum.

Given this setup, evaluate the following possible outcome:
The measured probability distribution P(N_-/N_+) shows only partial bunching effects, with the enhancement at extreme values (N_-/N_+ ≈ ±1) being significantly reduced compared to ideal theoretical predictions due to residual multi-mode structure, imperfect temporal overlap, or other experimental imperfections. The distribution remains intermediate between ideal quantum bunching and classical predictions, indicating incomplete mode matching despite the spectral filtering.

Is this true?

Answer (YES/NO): NO